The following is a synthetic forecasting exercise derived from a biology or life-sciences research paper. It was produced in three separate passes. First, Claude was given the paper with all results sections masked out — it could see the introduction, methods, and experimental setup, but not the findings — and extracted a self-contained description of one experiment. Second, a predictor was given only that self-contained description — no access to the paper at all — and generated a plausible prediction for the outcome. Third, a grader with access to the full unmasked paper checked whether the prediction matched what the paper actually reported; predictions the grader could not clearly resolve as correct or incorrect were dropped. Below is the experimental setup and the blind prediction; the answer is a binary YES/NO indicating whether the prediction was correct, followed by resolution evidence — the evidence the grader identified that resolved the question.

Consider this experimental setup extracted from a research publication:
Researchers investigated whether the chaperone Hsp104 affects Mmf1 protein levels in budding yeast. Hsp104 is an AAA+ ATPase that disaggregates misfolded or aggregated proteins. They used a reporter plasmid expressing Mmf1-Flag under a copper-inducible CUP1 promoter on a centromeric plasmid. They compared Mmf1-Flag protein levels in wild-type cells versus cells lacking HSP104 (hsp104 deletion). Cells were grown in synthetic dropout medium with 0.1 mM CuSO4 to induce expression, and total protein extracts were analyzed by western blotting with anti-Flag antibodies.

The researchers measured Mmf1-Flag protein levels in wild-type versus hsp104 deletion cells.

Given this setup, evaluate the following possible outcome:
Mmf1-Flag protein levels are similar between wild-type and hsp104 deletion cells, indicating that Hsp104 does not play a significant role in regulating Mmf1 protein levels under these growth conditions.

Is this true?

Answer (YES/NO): NO